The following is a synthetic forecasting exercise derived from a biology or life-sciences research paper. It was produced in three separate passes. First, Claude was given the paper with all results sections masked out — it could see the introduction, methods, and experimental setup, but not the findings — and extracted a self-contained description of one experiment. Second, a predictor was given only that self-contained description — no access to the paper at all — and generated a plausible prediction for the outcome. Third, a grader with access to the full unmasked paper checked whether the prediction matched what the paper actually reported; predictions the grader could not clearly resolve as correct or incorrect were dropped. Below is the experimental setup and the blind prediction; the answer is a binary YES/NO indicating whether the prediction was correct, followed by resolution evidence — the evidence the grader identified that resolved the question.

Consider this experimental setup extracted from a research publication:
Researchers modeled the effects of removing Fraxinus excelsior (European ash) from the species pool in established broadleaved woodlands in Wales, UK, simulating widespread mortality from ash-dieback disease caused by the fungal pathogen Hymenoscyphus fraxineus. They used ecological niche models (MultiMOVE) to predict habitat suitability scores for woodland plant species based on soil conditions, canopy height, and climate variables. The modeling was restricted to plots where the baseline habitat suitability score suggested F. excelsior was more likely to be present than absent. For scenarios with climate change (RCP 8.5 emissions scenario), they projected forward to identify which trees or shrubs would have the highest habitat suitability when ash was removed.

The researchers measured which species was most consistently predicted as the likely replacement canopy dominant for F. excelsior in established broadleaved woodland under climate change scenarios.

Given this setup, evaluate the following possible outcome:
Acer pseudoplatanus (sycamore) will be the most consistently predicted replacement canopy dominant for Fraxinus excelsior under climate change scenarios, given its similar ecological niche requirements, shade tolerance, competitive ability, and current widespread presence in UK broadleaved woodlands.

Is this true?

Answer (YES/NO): YES